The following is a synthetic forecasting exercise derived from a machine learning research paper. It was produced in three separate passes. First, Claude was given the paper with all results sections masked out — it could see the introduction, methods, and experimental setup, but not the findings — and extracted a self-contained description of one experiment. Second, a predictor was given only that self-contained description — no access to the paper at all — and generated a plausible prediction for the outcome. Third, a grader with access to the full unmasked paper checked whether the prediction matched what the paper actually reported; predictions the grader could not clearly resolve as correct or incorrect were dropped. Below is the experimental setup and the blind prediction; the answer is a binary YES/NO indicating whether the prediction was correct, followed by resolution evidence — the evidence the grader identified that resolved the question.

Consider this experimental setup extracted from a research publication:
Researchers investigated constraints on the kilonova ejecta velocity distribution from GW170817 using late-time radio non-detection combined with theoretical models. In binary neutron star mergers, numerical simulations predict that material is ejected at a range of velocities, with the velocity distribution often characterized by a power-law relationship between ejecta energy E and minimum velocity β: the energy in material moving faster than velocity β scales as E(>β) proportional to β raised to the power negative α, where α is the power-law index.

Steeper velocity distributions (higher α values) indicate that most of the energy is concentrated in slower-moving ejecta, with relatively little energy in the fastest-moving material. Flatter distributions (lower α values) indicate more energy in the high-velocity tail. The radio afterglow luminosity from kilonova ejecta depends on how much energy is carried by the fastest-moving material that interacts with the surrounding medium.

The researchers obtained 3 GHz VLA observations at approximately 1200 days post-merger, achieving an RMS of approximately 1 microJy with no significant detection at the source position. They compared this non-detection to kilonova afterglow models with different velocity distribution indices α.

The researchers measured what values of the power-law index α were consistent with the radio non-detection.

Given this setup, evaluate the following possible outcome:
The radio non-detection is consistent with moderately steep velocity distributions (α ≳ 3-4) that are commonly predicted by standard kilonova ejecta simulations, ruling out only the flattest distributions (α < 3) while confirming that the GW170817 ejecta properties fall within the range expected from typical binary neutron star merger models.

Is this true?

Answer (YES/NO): NO